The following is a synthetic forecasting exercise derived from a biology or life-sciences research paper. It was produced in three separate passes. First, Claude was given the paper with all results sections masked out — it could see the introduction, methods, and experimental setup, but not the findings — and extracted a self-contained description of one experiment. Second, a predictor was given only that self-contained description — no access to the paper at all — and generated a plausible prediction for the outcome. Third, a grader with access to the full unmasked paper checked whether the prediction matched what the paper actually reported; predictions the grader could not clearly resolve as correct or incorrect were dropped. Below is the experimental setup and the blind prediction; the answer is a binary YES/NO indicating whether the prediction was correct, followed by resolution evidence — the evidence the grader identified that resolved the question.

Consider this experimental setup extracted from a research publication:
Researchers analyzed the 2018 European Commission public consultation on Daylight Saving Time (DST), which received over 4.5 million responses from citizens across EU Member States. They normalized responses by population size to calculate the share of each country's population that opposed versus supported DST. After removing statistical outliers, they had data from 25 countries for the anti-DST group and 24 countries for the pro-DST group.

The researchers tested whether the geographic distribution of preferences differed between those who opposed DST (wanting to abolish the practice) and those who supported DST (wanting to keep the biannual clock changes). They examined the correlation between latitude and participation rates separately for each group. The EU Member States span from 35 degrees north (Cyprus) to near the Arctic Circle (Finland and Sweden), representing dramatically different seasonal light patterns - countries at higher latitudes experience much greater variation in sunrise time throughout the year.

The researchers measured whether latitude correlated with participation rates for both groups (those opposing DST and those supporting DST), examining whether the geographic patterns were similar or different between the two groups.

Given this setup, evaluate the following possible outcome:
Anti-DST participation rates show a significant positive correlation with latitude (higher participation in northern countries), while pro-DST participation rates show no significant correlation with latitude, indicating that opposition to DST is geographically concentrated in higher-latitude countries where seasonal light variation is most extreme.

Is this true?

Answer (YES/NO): YES